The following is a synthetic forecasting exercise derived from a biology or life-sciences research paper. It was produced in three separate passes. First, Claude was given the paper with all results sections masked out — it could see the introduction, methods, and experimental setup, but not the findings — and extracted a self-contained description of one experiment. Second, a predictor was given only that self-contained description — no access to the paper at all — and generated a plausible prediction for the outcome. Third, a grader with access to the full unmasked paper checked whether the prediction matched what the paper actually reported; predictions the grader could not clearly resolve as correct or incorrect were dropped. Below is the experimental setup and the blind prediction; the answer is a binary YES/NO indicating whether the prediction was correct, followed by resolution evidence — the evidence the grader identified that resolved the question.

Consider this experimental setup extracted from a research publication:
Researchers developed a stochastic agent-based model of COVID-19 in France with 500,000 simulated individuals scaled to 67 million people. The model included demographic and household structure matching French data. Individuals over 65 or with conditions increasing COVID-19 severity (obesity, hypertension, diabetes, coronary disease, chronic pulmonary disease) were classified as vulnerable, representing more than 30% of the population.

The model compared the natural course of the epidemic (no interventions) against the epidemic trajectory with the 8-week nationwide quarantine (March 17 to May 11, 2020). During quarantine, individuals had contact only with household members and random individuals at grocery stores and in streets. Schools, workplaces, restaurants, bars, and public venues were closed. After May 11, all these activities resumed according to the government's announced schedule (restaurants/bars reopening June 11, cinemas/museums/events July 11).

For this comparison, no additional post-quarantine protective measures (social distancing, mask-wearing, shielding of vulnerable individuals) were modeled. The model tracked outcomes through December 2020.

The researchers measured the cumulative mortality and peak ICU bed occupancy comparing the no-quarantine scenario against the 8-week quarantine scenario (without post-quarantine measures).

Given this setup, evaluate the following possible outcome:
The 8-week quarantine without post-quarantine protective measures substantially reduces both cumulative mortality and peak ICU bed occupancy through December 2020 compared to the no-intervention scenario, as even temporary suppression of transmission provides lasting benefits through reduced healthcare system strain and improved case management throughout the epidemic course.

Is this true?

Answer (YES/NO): NO